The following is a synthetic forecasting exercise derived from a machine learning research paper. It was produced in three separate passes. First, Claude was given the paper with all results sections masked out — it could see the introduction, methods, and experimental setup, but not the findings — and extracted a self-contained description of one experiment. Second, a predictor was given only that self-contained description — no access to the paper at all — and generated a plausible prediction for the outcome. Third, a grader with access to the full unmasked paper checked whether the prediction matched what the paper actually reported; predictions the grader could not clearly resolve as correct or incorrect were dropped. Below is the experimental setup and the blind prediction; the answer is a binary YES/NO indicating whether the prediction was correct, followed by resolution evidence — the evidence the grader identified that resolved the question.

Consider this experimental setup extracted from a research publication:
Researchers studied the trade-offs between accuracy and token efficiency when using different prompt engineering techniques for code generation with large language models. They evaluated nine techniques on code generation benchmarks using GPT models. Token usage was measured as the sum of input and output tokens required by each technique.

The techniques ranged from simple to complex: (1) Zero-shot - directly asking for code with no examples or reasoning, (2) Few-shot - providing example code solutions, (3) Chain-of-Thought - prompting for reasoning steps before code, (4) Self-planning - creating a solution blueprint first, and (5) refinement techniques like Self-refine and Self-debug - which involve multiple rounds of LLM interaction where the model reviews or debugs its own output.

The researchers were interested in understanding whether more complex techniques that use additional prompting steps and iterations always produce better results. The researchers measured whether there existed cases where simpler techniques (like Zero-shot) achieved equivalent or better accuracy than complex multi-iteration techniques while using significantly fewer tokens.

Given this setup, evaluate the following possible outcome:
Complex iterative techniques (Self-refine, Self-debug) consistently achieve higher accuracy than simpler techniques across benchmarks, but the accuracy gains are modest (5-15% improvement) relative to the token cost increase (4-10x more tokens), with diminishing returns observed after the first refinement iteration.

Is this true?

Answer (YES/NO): NO